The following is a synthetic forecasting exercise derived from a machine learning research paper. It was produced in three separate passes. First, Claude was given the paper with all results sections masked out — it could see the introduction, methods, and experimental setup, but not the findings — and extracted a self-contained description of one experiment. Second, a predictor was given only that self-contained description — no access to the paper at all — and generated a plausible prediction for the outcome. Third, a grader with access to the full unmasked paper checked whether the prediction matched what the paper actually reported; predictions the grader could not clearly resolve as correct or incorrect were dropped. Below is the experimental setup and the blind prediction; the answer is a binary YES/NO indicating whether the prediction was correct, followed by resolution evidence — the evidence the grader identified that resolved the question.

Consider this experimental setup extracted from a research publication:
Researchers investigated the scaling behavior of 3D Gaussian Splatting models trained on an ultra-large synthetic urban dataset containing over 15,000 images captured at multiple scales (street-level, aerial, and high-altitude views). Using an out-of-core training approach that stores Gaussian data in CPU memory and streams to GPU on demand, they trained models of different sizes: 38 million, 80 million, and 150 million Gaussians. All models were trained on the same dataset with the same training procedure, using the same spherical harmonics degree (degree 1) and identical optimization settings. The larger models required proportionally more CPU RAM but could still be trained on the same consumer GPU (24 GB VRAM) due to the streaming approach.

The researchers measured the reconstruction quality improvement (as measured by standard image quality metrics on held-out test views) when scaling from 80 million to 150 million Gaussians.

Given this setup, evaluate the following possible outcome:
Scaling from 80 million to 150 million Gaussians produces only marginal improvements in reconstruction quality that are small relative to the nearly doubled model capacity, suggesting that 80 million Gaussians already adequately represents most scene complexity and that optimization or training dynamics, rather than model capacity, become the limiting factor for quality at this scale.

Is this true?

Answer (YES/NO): NO